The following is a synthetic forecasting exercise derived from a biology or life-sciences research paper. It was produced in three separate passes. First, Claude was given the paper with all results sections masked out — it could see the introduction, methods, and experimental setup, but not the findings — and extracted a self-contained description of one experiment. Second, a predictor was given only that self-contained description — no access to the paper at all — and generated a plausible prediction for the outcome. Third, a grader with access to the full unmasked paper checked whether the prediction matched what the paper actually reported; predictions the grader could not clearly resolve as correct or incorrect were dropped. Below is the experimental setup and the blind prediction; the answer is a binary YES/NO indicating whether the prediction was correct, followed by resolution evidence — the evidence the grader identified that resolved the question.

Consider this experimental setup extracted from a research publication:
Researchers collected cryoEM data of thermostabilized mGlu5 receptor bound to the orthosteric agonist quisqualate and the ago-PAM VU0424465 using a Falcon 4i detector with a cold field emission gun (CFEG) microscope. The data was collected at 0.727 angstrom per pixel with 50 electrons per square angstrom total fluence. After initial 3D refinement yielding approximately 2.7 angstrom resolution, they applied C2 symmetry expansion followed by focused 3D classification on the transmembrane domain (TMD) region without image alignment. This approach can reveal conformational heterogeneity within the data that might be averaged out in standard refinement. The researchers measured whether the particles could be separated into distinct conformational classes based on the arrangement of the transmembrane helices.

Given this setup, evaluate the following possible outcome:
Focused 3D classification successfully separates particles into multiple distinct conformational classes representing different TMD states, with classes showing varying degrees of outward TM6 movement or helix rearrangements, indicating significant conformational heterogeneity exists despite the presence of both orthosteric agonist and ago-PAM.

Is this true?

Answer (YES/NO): YES